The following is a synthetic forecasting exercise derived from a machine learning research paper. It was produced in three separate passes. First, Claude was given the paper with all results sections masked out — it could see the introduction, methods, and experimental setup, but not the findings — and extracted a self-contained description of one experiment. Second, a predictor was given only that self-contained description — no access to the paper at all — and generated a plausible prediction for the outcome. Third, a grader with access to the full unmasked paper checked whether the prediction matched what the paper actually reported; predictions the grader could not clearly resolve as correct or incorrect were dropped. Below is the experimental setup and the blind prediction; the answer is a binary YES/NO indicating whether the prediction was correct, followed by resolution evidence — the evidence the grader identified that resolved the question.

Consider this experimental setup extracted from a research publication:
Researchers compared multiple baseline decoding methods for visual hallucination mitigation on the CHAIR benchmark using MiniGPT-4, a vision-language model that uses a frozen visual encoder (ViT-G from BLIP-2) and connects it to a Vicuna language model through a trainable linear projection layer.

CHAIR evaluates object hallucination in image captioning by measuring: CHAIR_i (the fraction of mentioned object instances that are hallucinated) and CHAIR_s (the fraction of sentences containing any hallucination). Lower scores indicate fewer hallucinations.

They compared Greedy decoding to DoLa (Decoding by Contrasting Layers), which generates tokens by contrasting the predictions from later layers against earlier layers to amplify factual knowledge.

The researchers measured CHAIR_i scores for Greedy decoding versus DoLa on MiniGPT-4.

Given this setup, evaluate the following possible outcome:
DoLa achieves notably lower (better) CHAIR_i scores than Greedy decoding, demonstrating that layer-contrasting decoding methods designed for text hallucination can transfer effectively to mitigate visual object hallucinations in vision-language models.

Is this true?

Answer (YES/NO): YES